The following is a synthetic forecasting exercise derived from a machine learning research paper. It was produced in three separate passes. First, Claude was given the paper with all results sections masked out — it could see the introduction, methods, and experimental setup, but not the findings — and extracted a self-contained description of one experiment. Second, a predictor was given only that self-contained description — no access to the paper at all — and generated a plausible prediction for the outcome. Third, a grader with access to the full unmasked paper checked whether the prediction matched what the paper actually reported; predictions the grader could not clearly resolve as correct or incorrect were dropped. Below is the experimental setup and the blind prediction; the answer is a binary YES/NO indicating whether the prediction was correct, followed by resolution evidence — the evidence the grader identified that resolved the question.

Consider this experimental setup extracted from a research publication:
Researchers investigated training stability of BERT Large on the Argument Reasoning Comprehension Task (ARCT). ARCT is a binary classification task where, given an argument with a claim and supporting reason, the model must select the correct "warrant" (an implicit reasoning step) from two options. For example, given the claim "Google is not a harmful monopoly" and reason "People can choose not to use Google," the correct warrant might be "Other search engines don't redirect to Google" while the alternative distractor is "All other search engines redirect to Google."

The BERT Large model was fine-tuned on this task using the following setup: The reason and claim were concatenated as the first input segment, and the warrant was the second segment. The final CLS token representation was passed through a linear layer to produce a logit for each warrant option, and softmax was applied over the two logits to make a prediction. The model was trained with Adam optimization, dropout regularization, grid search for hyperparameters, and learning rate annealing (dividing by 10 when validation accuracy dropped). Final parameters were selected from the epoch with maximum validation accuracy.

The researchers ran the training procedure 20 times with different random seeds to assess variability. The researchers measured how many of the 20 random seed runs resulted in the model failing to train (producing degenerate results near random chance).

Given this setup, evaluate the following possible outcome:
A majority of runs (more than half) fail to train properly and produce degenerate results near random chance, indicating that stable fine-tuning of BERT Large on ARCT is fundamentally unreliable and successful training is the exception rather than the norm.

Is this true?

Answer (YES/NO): NO